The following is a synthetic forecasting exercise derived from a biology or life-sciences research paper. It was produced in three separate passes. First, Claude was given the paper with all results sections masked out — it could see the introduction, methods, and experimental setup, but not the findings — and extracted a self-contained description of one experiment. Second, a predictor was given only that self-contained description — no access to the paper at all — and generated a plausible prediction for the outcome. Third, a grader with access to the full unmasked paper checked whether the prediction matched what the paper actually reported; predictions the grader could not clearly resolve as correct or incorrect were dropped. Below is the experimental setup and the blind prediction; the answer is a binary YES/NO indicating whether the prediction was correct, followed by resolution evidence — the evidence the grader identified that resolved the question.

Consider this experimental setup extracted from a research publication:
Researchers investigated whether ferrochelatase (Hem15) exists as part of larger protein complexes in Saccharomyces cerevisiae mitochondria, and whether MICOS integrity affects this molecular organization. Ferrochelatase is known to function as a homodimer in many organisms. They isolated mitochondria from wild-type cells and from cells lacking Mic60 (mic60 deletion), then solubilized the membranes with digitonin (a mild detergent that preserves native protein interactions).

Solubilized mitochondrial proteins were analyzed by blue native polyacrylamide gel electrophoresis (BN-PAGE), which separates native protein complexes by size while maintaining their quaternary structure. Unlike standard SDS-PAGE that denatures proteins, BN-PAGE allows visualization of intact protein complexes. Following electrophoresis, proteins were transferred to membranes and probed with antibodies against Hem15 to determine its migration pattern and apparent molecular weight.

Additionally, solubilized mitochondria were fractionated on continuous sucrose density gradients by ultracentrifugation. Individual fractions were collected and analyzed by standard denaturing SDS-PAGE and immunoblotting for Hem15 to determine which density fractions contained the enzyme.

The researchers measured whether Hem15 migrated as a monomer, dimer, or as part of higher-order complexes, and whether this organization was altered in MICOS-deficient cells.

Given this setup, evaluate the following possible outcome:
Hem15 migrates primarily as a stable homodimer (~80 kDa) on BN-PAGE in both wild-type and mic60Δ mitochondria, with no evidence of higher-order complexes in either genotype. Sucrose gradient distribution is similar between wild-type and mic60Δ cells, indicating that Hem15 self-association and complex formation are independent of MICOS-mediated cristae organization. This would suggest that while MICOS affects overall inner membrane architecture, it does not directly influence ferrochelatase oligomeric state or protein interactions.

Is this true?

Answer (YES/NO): NO